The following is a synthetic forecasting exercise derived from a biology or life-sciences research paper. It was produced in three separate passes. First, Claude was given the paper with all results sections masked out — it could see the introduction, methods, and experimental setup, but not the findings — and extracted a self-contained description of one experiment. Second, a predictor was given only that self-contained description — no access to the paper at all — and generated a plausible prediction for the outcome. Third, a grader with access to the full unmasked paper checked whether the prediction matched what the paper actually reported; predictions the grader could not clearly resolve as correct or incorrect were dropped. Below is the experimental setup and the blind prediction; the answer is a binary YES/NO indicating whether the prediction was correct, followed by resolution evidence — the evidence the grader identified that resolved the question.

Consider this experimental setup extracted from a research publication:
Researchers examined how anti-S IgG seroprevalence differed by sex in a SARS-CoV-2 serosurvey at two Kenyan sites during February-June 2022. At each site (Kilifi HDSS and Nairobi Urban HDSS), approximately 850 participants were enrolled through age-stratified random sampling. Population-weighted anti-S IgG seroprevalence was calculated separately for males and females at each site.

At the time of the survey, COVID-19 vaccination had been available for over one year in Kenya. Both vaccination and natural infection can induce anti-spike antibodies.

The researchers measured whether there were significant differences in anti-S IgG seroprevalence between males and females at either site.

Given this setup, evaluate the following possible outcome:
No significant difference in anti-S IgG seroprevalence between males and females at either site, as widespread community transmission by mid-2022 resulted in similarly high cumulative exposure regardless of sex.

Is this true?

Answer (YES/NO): YES